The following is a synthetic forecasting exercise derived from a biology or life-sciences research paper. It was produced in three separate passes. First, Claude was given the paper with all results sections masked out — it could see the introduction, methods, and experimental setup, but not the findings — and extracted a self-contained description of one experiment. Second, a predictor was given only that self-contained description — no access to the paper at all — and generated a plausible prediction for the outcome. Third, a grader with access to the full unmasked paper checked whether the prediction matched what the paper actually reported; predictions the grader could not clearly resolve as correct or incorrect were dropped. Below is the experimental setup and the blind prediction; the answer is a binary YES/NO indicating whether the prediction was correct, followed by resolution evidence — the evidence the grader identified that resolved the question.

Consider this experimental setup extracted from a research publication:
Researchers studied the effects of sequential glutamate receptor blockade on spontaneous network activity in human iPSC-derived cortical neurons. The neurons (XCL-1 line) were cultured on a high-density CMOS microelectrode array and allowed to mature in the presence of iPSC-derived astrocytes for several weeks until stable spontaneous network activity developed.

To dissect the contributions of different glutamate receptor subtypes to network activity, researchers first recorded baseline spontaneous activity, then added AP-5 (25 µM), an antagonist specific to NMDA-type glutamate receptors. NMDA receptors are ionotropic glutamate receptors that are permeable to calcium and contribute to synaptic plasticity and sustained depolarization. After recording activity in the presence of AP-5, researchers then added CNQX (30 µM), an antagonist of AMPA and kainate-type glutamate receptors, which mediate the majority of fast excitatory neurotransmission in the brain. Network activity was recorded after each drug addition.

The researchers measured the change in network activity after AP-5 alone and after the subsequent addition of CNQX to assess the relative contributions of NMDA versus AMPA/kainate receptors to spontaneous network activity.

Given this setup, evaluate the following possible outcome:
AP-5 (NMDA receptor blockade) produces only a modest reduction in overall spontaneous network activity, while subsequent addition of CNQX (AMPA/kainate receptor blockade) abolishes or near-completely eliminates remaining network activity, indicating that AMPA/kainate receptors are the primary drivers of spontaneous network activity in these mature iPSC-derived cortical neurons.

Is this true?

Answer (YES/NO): NO